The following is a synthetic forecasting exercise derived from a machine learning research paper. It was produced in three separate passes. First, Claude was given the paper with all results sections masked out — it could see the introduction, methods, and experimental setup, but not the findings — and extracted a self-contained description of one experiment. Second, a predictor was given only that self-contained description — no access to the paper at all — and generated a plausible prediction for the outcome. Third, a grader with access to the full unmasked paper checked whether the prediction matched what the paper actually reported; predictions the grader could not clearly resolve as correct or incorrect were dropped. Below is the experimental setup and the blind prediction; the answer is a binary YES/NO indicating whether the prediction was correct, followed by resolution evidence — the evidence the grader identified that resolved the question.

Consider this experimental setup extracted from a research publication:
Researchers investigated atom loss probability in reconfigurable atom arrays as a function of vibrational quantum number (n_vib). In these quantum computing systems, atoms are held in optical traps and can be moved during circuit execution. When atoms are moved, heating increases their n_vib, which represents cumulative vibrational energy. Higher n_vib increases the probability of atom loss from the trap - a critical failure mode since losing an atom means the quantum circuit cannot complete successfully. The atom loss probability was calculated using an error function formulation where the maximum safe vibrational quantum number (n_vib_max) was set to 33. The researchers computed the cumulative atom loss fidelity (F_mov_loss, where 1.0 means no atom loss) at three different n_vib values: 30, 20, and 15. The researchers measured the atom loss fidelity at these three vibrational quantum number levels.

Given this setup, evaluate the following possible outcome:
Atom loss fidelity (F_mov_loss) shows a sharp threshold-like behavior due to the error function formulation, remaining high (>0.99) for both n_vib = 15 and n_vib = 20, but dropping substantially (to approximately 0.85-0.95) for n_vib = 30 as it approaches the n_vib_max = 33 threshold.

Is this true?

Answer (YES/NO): NO